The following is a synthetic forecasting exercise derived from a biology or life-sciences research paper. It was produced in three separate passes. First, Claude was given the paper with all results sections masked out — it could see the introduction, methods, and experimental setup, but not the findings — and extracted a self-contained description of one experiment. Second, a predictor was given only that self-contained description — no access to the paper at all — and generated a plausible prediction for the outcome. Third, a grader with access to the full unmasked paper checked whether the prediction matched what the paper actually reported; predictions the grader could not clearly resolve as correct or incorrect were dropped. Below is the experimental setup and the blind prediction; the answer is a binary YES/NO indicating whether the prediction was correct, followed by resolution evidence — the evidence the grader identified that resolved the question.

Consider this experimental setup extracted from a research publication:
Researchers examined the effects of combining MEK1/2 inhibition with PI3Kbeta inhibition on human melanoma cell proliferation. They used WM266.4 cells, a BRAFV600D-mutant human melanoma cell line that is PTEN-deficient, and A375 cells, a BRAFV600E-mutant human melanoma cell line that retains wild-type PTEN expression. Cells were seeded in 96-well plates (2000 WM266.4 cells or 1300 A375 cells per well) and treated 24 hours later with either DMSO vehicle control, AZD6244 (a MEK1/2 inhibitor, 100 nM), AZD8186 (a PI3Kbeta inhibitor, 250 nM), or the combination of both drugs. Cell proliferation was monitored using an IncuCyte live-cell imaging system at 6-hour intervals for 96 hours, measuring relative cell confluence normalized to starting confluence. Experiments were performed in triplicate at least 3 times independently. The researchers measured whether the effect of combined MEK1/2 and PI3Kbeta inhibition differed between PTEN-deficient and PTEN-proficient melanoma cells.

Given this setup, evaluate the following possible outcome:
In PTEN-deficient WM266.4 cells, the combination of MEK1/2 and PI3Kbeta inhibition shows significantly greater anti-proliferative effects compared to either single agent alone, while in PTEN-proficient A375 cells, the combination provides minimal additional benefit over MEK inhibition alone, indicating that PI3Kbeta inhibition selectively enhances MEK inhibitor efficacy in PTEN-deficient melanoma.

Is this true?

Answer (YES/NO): YES